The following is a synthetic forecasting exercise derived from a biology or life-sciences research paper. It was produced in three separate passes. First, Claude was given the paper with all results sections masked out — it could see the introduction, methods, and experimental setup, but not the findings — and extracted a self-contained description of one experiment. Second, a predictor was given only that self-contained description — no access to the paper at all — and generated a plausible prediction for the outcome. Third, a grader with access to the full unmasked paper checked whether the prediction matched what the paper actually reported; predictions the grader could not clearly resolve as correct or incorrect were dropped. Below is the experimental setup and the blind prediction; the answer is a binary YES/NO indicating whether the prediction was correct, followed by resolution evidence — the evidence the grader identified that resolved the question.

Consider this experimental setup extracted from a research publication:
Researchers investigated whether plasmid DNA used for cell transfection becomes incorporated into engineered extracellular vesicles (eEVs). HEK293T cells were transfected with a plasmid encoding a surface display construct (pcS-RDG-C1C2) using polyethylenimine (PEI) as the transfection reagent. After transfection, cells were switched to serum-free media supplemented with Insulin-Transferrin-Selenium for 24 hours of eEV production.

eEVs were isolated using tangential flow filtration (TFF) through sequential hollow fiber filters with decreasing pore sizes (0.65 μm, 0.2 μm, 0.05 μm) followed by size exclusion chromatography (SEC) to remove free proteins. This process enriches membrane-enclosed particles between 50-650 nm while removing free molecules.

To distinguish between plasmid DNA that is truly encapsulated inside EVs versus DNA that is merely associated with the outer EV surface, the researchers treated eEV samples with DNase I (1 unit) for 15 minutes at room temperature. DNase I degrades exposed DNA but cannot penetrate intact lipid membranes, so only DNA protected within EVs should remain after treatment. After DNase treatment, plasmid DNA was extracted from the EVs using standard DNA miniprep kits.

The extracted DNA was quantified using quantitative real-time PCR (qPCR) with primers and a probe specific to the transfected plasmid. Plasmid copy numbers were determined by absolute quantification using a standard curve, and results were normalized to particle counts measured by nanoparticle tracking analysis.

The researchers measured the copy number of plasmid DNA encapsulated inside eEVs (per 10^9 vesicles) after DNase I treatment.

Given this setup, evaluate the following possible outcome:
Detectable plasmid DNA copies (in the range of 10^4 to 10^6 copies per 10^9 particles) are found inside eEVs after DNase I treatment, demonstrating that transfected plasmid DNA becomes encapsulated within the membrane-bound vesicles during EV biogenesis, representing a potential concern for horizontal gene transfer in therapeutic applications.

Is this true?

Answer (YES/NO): NO